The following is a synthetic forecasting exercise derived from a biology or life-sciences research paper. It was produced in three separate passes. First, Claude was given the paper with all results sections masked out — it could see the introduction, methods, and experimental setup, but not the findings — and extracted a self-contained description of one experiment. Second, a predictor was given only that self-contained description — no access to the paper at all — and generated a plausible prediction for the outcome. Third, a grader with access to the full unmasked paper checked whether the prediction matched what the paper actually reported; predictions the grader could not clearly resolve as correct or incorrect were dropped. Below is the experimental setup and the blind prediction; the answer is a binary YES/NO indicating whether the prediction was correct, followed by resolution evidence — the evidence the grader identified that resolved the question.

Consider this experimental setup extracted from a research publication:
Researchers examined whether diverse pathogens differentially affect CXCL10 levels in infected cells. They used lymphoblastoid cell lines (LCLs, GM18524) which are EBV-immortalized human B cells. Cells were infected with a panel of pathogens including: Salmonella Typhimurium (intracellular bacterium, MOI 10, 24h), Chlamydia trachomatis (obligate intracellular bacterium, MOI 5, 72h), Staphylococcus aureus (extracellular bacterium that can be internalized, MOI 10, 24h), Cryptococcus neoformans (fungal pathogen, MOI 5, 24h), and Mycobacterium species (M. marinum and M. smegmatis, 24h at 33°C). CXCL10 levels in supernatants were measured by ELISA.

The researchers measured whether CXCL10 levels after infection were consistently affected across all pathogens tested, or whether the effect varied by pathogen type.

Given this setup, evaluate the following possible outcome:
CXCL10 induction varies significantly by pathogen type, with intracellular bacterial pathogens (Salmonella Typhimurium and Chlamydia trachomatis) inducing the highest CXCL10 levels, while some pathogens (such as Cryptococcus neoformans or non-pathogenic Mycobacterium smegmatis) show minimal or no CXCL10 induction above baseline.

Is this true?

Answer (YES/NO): NO